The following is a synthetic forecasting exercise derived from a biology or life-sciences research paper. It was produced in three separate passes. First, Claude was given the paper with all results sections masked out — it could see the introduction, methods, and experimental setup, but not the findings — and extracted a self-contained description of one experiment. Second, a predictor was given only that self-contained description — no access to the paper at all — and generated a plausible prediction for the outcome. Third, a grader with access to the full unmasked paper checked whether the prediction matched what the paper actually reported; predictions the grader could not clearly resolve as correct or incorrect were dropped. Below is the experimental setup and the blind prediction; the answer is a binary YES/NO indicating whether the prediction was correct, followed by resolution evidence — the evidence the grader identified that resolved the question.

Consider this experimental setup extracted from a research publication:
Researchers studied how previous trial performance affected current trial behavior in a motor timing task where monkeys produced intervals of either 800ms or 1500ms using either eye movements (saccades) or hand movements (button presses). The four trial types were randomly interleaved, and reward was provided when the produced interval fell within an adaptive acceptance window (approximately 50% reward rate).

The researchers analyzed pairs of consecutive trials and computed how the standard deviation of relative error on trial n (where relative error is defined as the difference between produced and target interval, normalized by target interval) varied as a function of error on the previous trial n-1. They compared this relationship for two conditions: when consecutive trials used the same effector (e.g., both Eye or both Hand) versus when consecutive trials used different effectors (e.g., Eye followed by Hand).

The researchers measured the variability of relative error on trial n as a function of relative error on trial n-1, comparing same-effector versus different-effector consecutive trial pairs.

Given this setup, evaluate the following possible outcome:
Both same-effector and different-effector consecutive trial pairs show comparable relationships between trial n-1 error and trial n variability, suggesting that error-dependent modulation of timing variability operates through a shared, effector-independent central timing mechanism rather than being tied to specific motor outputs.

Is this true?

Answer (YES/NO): NO